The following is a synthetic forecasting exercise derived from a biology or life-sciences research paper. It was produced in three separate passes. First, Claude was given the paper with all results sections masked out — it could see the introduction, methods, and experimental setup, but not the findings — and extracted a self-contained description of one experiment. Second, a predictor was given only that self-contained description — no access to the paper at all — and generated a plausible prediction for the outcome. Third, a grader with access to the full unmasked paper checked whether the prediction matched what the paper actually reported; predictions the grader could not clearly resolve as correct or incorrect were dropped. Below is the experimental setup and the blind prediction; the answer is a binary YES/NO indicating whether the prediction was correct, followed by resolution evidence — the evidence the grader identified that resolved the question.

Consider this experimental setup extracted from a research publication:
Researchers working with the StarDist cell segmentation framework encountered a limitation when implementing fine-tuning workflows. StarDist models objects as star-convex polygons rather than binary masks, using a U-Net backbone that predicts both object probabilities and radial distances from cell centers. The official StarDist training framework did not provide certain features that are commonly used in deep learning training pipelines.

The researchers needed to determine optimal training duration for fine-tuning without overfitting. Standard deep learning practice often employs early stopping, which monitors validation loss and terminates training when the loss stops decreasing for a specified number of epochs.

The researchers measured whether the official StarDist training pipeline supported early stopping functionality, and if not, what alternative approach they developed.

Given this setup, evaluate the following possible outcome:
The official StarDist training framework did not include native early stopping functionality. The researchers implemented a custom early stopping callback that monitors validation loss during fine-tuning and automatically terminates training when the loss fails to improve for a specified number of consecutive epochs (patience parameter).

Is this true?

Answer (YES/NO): NO